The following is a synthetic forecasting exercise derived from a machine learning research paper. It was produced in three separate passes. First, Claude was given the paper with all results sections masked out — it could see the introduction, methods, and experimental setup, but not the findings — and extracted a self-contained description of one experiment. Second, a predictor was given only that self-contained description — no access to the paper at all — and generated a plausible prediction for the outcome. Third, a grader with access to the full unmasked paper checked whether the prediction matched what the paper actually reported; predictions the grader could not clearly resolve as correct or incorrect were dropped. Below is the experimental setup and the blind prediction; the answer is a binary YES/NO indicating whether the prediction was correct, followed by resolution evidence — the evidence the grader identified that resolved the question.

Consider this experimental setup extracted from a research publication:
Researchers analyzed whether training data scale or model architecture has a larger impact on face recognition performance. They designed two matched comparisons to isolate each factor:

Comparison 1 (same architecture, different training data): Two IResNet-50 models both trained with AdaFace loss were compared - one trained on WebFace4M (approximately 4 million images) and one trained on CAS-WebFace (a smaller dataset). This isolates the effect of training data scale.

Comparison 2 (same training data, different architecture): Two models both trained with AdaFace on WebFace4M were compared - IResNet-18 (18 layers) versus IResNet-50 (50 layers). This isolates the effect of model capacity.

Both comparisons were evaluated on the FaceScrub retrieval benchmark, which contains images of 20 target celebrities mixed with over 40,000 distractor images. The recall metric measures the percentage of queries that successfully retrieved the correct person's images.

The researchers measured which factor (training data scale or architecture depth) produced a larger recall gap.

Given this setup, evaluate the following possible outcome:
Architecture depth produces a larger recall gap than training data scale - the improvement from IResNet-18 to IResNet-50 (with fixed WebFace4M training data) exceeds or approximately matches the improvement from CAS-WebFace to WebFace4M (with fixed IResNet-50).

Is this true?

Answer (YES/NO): NO